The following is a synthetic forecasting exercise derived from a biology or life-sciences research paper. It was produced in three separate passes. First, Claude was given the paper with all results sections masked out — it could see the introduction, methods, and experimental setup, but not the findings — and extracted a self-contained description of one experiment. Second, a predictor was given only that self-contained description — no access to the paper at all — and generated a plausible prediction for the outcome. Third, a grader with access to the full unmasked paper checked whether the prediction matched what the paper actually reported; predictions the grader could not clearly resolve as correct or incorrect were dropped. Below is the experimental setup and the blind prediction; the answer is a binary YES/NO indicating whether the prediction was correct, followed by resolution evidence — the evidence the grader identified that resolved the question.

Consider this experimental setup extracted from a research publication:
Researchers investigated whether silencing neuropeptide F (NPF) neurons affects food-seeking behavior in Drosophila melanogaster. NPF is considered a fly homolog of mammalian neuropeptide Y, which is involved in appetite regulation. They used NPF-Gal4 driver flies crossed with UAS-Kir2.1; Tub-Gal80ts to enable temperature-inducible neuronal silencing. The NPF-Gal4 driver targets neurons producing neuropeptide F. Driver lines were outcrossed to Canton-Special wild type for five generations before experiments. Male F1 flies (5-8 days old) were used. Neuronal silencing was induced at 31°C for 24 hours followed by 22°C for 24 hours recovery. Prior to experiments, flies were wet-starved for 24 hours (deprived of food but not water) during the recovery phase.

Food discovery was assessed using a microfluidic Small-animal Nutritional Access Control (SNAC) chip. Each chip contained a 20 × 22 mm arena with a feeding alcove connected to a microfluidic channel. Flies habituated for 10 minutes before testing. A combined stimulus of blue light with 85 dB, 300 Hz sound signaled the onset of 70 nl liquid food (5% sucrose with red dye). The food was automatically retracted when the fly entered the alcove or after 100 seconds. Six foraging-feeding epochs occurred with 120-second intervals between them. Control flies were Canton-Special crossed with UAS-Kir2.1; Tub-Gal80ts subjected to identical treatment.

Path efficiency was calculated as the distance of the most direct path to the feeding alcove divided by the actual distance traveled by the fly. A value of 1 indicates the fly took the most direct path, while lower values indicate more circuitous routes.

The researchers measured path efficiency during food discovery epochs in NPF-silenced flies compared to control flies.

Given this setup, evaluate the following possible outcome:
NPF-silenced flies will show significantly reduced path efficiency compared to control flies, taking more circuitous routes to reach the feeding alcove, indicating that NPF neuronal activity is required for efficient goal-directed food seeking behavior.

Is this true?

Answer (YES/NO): NO